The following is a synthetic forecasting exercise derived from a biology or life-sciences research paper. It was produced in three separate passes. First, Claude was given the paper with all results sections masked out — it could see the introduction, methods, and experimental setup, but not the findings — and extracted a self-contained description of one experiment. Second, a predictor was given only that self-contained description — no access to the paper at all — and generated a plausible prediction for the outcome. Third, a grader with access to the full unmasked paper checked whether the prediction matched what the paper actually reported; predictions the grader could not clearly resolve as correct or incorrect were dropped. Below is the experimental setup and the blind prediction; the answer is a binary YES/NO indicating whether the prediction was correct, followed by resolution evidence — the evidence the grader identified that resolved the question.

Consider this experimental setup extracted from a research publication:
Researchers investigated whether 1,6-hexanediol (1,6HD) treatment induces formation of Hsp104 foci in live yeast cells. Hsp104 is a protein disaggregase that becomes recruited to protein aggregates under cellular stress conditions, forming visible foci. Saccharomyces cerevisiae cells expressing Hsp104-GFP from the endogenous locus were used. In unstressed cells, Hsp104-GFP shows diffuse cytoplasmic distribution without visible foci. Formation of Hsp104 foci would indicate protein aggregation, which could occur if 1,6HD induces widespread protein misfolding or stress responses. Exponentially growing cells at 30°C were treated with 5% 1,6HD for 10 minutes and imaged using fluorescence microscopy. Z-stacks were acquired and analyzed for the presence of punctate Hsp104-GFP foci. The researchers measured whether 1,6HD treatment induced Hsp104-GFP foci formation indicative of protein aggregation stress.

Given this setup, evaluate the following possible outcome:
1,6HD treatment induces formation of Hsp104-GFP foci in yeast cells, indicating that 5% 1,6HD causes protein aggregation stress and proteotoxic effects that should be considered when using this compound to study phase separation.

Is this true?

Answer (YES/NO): YES